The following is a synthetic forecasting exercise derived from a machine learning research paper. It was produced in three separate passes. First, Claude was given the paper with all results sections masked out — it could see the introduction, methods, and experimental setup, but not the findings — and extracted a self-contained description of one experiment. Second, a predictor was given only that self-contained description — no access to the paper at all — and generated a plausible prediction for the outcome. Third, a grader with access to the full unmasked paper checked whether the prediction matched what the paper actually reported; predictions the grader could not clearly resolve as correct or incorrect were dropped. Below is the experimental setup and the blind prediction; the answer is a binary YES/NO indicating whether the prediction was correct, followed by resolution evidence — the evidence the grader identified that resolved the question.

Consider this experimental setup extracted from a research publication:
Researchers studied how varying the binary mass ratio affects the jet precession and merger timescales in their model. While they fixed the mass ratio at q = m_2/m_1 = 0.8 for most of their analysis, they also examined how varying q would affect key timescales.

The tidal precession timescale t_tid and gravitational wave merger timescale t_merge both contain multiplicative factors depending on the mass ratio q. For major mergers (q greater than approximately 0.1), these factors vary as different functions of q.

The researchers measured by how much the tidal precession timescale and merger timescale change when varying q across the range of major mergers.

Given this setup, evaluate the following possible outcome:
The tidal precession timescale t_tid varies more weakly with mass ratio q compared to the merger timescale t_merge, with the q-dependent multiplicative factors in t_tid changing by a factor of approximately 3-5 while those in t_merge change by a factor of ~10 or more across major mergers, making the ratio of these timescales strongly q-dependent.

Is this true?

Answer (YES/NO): NO